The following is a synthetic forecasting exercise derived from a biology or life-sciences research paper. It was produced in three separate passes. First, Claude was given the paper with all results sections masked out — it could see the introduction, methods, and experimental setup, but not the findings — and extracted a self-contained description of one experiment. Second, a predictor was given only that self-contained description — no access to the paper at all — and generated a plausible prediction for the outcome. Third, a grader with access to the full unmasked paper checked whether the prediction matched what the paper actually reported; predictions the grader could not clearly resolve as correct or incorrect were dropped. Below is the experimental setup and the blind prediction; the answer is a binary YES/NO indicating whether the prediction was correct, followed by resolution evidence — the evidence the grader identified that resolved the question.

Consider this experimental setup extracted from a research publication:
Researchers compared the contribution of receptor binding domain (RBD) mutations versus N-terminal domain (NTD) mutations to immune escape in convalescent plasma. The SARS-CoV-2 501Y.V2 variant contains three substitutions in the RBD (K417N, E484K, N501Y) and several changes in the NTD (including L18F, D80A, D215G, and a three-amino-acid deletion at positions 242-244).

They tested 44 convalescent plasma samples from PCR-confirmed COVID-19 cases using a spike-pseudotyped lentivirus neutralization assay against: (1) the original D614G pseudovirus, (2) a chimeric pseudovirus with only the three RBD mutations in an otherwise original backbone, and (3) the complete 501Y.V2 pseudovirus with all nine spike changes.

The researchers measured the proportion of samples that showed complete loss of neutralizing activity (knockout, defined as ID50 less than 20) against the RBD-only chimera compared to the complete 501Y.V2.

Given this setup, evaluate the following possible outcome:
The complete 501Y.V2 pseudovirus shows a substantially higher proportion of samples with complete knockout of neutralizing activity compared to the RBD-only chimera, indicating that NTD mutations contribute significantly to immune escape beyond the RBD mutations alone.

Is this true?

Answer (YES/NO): YES